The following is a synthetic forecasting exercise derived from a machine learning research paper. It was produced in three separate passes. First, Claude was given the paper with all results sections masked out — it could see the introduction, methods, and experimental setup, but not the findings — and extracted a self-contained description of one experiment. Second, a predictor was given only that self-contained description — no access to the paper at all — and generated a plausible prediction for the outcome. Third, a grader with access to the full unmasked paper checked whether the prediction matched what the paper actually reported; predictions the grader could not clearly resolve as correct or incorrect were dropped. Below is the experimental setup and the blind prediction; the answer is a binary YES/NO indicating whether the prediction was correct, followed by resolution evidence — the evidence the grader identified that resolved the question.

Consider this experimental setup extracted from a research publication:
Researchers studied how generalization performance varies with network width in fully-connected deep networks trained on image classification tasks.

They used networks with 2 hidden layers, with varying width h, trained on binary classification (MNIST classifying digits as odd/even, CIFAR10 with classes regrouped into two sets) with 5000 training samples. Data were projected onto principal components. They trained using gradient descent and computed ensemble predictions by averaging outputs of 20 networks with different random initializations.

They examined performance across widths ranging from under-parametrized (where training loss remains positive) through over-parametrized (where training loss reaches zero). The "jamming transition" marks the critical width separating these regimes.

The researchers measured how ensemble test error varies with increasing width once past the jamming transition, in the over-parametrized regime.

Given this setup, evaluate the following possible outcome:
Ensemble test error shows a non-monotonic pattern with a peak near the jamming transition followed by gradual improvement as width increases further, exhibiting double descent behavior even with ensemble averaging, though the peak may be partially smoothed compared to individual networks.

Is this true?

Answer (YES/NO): NO